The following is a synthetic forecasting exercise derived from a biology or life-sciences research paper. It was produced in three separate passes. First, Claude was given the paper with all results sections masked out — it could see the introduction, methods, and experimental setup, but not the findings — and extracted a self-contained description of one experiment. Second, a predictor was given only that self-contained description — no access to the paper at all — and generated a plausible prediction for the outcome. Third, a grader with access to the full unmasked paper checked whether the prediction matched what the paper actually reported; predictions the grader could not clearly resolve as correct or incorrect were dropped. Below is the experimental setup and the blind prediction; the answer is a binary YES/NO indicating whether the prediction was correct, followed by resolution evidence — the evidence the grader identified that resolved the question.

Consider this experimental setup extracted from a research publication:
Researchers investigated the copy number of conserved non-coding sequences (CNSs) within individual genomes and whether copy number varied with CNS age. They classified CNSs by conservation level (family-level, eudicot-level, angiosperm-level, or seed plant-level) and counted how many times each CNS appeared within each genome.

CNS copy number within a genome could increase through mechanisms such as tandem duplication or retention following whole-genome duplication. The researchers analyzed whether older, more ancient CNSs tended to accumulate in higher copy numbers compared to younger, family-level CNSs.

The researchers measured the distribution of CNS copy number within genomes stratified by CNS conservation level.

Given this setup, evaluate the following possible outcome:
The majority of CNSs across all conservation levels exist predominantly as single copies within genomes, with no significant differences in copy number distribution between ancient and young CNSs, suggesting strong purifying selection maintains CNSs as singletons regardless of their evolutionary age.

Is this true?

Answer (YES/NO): NO